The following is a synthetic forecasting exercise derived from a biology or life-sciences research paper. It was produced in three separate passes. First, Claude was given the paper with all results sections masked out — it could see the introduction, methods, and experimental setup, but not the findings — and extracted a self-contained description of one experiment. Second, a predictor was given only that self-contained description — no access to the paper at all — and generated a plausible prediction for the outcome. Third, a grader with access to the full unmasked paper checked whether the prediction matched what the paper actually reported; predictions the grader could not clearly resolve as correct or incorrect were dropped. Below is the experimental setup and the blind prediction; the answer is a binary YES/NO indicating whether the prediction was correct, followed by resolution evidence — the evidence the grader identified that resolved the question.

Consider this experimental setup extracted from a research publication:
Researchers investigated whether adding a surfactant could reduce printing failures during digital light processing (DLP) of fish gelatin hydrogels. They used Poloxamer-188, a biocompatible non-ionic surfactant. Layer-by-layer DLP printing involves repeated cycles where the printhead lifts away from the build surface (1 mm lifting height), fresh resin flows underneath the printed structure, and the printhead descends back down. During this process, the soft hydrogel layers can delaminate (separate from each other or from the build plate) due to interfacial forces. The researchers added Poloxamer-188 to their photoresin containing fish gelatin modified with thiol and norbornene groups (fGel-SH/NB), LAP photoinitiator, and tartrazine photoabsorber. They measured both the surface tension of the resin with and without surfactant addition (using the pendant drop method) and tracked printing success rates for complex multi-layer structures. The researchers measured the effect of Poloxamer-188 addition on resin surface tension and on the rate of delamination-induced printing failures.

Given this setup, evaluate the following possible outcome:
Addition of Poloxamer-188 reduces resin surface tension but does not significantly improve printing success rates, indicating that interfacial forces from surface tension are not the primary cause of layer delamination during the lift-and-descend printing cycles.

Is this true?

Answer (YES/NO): NO